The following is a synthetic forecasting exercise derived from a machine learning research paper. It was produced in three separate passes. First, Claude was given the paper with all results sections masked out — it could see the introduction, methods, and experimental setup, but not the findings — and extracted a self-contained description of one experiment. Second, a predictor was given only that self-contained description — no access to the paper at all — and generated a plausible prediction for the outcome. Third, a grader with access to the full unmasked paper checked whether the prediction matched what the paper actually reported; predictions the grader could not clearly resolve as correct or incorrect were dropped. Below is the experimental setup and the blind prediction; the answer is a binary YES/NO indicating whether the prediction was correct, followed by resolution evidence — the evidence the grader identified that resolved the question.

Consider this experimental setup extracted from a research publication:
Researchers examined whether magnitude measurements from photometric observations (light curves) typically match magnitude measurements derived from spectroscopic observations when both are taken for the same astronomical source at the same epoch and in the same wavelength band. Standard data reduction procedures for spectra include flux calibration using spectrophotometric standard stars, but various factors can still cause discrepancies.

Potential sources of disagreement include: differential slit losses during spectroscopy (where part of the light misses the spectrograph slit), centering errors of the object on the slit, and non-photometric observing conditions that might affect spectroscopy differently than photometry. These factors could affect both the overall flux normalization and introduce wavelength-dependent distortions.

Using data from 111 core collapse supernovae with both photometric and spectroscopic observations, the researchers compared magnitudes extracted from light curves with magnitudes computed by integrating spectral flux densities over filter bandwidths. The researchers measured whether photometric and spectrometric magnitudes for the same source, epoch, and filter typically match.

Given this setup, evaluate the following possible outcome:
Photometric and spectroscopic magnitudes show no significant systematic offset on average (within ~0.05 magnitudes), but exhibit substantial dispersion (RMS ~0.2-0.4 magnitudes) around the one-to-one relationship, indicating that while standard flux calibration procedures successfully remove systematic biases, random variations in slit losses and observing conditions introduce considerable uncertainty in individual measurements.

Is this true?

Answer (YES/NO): NO